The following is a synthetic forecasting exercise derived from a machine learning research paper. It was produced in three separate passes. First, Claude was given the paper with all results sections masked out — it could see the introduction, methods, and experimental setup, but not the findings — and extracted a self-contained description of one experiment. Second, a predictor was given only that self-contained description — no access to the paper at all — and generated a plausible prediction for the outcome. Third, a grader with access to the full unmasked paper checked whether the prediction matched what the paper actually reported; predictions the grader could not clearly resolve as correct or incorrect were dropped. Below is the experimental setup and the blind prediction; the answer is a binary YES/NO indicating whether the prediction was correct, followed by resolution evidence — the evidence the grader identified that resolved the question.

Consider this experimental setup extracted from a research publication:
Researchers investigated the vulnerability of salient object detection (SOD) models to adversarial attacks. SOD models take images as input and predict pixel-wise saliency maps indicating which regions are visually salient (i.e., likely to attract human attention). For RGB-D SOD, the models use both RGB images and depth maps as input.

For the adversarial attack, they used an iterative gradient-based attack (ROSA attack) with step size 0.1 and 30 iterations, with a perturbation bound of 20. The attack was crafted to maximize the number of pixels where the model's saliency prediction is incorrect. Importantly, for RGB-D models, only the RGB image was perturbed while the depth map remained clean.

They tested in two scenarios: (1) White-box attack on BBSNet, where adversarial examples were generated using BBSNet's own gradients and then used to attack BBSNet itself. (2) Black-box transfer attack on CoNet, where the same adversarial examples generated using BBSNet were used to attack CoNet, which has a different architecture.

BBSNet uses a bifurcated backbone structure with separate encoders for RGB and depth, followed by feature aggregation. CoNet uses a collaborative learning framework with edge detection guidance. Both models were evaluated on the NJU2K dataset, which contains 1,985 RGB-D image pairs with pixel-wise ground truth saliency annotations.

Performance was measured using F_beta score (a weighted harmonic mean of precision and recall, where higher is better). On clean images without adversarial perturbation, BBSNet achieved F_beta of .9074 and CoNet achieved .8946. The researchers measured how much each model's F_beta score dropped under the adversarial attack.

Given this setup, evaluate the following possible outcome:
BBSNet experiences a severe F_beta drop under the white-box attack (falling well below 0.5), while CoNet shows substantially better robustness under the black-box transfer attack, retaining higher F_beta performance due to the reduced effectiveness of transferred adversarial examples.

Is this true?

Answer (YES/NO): YES